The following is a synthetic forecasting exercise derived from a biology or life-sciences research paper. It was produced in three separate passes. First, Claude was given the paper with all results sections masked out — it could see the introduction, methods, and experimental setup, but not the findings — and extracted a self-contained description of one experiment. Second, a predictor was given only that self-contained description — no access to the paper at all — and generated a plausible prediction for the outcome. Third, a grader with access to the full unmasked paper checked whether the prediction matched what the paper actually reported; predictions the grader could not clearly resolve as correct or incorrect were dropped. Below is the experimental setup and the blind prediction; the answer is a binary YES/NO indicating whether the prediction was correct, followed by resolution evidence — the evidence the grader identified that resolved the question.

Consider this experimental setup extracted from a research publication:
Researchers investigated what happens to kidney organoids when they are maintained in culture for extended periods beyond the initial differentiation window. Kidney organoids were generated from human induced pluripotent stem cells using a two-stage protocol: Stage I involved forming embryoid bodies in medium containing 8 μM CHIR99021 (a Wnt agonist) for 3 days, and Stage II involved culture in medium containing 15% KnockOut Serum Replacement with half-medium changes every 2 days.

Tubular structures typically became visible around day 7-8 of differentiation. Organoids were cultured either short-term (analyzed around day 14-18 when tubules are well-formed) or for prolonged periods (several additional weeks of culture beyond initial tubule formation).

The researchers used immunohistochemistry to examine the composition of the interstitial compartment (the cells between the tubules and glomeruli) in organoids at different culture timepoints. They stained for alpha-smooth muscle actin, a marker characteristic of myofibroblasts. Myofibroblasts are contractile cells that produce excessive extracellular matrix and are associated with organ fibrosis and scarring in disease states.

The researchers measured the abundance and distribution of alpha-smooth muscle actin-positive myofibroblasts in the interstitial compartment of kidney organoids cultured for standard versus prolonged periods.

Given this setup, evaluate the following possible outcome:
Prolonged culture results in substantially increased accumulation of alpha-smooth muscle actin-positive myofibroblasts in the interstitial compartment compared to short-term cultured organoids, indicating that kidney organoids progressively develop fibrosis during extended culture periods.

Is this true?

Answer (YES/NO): YES